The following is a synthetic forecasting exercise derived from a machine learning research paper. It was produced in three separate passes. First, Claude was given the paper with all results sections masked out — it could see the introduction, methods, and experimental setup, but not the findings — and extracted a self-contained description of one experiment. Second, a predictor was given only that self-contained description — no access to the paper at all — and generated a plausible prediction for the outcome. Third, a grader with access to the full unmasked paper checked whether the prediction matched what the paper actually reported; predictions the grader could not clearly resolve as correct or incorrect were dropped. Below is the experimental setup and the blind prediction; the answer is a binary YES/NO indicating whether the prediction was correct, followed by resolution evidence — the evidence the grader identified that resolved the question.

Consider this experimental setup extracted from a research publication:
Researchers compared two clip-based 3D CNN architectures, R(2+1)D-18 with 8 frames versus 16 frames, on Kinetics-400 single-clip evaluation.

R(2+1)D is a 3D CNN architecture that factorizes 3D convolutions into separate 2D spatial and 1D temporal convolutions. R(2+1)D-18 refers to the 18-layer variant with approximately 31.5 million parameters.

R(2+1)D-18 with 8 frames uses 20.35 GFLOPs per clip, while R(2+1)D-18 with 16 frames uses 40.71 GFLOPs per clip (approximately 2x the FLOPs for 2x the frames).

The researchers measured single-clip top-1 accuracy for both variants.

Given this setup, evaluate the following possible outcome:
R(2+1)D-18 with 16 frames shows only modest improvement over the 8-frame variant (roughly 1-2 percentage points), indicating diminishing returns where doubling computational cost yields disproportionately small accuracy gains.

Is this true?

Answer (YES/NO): NO